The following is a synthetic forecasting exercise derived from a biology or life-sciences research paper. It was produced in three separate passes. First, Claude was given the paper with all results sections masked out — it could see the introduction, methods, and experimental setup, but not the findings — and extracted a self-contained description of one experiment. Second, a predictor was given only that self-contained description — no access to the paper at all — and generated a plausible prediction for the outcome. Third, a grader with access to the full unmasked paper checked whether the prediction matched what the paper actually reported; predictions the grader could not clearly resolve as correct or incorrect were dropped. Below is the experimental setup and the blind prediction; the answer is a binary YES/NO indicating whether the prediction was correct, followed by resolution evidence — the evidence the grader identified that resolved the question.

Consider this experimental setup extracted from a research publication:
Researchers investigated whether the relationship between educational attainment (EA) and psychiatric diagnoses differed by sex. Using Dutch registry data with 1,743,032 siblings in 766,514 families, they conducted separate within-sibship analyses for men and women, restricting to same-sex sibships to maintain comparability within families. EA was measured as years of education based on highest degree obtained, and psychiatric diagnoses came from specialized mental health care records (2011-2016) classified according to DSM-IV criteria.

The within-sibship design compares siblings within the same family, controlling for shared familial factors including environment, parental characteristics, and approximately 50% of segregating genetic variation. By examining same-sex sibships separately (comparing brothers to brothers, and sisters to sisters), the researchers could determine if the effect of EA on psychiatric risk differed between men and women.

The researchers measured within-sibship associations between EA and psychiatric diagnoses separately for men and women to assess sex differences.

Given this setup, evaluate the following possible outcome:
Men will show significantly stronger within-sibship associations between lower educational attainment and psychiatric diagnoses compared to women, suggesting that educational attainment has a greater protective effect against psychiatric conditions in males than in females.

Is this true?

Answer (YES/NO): NO